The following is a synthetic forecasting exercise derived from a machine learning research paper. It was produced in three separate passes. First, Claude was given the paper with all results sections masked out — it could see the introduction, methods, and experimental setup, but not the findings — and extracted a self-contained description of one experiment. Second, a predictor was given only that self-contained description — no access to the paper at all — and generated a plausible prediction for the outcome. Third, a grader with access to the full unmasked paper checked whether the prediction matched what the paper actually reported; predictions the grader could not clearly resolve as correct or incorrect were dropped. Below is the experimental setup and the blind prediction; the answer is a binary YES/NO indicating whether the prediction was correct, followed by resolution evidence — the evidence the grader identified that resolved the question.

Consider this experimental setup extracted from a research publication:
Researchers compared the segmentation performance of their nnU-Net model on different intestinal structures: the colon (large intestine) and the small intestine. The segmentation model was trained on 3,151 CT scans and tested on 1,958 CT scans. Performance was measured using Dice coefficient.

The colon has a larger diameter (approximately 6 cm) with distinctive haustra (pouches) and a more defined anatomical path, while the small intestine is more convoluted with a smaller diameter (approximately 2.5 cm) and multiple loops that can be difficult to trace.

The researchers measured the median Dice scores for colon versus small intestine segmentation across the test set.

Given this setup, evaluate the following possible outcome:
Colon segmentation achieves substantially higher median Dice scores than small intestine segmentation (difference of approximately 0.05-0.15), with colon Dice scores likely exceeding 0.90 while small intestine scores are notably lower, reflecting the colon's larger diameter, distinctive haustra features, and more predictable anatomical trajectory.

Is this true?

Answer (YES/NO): NO